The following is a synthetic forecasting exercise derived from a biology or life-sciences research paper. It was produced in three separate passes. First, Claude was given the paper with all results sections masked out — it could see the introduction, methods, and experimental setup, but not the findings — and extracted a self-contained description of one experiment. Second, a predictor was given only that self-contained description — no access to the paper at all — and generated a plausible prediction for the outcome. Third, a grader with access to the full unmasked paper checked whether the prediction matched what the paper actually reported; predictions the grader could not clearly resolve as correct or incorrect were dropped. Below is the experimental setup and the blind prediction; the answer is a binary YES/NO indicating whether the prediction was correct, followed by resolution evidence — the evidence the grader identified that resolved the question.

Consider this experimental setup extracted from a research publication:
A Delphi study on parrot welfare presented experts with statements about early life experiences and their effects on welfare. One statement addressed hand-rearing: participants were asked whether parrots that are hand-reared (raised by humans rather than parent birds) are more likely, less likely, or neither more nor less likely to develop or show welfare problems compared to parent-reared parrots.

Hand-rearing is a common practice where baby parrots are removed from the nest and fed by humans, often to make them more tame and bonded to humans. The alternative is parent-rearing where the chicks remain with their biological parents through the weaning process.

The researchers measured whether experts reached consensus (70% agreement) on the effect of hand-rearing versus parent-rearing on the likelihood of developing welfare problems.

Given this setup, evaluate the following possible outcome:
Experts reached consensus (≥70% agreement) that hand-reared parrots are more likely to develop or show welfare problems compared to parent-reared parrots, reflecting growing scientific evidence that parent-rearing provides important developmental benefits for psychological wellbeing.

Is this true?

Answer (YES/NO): YES